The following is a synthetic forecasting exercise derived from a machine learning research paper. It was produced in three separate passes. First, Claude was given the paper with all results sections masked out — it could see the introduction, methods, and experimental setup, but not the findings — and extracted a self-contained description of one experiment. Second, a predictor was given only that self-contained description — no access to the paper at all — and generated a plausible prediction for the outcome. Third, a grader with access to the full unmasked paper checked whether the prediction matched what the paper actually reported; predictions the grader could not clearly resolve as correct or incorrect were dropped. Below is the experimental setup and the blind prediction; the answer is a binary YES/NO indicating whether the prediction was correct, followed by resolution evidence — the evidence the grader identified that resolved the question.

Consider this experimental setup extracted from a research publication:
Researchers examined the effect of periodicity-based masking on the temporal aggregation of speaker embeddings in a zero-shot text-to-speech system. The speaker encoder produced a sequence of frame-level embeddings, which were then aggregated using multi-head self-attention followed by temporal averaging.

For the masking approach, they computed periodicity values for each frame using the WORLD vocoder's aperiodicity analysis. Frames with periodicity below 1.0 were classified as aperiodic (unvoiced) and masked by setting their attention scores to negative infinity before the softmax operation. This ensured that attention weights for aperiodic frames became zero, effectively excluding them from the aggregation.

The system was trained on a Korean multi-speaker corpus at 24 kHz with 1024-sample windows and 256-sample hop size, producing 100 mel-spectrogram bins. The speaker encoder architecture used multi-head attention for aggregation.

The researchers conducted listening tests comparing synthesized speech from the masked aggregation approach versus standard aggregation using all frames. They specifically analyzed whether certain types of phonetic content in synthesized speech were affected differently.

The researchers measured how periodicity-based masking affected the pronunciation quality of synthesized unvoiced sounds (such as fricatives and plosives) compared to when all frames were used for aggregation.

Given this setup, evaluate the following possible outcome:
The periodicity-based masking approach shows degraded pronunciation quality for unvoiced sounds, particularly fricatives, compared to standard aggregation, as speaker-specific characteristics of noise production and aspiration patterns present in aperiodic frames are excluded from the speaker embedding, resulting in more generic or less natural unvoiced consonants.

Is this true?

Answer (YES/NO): NO